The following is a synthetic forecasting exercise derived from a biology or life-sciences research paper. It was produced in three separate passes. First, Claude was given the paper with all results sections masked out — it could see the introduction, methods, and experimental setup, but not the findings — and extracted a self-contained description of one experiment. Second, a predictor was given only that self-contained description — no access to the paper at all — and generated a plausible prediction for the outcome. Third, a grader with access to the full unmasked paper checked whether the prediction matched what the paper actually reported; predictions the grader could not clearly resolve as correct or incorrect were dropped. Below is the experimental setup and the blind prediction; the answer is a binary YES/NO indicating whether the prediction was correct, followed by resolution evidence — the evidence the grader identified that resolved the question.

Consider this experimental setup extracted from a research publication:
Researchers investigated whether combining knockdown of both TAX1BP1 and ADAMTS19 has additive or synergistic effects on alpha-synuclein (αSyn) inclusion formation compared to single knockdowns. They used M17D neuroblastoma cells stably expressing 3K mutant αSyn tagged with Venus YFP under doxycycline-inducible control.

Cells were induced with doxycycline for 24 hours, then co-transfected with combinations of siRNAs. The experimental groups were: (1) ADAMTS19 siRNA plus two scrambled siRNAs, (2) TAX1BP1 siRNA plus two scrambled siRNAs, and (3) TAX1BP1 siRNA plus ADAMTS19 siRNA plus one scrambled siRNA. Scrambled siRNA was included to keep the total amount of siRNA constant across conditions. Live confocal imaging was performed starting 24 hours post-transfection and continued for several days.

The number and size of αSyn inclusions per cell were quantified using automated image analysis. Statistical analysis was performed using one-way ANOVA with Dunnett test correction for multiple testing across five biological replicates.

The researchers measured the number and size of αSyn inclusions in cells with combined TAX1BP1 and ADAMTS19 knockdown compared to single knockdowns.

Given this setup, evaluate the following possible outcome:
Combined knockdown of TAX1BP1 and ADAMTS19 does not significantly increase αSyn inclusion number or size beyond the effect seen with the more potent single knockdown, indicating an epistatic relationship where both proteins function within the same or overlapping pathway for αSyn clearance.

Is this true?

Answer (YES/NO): YES